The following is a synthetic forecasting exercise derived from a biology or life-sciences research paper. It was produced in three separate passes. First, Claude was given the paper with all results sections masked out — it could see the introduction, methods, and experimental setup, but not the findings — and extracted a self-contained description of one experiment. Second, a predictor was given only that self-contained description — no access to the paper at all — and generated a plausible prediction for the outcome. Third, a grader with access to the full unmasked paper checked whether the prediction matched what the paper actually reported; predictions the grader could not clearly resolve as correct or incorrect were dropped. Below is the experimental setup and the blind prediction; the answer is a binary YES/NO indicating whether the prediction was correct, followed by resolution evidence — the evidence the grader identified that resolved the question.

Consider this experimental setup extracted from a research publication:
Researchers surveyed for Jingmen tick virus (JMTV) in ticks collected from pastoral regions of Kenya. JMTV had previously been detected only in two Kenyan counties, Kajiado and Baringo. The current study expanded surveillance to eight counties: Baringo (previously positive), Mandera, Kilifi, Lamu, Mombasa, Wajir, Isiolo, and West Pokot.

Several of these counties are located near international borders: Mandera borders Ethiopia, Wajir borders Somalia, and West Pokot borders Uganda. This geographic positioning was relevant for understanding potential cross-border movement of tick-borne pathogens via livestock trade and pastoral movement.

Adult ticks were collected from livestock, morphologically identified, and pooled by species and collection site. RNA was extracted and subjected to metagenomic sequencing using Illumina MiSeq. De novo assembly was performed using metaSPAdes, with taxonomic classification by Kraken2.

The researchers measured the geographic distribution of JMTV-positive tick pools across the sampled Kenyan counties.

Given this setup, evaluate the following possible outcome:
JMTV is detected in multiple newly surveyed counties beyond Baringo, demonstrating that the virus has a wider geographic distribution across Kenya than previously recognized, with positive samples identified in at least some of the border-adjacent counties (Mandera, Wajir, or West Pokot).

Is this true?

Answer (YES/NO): YES